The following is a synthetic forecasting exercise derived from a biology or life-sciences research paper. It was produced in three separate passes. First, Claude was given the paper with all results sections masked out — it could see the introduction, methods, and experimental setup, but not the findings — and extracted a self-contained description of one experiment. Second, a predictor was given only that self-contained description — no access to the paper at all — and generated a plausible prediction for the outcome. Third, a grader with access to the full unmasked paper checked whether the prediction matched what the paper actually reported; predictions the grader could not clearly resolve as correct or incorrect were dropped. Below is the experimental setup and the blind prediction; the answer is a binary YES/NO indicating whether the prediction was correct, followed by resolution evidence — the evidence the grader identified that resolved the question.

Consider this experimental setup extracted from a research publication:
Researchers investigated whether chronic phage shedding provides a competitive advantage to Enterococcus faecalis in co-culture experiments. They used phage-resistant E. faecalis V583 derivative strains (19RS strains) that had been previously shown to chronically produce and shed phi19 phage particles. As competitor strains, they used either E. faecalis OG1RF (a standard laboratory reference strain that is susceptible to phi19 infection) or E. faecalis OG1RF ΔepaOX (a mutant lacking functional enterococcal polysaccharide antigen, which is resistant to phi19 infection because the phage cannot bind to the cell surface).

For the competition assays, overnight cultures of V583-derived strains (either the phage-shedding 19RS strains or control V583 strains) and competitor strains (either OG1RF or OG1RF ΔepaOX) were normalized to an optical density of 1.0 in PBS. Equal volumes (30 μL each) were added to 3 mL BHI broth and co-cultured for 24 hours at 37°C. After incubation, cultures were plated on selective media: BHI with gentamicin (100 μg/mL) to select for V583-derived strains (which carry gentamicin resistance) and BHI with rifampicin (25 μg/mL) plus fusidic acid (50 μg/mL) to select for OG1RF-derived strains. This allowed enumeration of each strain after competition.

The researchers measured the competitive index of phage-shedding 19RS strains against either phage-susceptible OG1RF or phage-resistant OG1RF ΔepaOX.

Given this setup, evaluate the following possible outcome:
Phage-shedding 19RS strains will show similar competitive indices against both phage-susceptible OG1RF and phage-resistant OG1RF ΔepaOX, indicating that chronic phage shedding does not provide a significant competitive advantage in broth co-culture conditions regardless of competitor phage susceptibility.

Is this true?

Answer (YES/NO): NO